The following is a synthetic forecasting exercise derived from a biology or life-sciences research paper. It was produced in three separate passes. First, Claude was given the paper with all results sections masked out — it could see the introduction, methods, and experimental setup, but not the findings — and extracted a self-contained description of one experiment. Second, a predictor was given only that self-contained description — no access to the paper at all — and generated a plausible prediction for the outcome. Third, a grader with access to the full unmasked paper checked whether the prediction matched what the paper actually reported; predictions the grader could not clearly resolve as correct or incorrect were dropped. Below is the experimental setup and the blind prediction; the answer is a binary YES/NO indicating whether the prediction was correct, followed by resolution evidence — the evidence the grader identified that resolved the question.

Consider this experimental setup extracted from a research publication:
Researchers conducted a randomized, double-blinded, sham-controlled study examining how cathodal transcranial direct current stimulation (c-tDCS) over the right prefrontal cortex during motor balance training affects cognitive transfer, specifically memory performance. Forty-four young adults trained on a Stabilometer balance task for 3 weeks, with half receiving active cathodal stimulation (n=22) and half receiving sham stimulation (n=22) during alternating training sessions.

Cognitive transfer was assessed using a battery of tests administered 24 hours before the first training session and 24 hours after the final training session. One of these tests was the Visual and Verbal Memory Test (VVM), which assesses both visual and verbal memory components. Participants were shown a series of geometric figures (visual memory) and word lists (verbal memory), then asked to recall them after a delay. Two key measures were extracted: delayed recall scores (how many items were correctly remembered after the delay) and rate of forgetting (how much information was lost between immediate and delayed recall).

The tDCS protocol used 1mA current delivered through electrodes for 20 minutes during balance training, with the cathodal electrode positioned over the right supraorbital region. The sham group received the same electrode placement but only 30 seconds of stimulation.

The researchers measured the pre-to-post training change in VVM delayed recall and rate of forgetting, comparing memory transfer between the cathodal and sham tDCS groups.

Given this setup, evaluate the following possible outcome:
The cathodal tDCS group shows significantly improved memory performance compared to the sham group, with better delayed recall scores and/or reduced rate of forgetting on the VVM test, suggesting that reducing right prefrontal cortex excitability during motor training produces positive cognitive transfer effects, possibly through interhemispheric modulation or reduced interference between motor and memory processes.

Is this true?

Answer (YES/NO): NO